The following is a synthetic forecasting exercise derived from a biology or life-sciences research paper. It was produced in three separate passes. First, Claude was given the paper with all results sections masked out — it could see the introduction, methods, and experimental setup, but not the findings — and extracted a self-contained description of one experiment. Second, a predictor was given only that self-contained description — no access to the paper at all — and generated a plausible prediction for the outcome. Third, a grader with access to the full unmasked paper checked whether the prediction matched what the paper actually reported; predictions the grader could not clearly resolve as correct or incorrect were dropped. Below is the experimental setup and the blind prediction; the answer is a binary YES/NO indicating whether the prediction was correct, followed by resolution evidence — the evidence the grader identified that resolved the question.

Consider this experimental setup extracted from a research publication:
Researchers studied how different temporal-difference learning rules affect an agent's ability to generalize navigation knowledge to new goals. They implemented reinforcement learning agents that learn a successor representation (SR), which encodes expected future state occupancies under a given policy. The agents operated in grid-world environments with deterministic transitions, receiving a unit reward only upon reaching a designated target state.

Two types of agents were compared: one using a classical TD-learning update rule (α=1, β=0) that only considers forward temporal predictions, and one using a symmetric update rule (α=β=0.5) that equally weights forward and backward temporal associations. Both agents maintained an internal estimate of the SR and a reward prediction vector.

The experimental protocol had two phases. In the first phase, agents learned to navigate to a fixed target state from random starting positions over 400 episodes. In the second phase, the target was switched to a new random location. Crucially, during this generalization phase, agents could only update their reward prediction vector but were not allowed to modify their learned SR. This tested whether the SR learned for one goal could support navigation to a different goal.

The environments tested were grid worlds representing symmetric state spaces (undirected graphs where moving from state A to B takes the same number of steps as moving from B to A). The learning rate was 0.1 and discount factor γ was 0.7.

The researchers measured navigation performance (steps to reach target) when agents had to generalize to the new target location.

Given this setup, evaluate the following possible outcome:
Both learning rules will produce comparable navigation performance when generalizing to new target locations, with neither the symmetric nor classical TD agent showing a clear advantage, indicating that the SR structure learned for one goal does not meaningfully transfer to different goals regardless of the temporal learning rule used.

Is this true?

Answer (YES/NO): NO